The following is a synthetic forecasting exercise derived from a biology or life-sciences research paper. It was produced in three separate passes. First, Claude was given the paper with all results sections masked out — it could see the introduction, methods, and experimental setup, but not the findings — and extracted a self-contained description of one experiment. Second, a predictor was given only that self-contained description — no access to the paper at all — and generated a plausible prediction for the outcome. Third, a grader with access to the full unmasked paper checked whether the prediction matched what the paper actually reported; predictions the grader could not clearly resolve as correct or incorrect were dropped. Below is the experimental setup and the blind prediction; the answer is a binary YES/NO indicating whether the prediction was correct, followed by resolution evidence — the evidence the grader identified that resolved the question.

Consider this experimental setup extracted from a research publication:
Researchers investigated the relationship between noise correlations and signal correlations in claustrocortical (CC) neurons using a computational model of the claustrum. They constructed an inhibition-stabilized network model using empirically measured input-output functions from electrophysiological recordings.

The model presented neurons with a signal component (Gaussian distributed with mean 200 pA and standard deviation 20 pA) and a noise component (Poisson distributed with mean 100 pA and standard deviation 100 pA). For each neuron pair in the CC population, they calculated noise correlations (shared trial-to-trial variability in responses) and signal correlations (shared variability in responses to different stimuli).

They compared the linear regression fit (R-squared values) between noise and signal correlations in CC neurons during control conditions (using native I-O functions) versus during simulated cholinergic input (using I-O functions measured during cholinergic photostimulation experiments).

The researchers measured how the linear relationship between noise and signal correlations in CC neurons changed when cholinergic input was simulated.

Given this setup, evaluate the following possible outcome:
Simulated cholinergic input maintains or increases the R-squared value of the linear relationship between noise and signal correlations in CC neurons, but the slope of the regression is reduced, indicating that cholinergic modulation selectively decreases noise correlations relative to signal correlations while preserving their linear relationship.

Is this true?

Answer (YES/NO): NO